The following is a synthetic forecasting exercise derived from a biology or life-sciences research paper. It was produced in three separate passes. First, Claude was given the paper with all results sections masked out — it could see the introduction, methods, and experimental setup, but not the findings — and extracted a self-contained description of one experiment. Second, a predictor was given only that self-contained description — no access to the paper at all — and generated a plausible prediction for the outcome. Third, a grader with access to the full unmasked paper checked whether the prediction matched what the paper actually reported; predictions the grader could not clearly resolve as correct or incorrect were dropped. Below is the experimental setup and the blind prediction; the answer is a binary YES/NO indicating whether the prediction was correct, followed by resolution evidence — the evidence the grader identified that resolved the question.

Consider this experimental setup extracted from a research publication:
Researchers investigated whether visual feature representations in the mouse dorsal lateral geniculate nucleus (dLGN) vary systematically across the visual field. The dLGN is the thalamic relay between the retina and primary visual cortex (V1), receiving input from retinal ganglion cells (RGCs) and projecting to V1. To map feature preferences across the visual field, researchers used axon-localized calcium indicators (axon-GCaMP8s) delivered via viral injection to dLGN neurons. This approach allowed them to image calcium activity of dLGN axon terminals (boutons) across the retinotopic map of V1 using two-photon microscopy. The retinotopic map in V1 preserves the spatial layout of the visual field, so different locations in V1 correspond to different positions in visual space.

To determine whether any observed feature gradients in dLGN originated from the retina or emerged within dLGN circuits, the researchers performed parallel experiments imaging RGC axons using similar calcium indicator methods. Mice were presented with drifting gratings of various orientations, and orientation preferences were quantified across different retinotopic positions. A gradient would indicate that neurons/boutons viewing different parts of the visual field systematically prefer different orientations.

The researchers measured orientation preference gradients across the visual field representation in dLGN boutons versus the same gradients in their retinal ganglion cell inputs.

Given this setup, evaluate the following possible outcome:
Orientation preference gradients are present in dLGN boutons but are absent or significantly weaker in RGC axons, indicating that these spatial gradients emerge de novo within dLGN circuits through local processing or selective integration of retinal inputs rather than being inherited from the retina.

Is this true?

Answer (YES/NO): NO